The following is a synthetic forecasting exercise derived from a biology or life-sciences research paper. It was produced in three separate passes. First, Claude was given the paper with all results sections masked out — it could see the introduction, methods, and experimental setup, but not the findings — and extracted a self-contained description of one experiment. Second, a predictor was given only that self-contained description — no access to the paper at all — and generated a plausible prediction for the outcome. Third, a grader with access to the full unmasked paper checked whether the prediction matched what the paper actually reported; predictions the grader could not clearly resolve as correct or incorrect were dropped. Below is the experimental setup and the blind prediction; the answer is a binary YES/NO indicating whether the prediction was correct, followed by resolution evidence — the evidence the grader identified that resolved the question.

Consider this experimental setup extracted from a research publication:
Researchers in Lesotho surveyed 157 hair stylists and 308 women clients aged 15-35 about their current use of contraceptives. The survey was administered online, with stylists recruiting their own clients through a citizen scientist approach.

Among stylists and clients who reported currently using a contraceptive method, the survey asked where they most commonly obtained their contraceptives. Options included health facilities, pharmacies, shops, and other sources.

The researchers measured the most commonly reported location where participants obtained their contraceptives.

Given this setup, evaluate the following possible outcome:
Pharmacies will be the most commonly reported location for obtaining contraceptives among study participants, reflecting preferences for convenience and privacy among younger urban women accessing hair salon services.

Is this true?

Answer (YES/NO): NO